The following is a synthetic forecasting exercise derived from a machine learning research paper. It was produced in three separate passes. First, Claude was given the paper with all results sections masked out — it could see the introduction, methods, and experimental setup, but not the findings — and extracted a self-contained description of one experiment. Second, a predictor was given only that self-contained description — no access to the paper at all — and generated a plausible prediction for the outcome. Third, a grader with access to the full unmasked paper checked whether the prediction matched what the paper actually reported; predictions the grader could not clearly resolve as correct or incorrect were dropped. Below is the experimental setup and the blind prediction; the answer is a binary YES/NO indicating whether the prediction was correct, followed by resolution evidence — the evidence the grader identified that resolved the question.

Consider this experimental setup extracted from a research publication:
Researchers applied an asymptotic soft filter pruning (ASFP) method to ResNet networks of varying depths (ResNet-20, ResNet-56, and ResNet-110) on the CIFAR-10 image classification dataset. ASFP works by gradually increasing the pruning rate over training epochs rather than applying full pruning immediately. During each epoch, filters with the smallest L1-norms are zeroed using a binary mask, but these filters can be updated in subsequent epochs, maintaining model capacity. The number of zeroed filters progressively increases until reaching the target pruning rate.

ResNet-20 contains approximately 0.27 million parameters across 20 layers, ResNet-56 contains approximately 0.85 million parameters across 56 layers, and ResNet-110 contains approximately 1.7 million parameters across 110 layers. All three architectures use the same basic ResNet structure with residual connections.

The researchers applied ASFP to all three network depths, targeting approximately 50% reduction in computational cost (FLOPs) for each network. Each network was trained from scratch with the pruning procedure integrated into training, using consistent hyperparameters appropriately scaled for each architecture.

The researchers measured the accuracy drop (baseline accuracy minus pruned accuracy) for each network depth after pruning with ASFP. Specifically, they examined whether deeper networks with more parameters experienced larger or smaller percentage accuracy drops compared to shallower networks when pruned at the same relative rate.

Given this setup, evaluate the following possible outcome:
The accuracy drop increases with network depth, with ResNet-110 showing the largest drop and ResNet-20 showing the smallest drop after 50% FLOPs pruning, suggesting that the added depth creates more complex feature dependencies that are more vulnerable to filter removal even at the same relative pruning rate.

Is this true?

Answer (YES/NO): NO